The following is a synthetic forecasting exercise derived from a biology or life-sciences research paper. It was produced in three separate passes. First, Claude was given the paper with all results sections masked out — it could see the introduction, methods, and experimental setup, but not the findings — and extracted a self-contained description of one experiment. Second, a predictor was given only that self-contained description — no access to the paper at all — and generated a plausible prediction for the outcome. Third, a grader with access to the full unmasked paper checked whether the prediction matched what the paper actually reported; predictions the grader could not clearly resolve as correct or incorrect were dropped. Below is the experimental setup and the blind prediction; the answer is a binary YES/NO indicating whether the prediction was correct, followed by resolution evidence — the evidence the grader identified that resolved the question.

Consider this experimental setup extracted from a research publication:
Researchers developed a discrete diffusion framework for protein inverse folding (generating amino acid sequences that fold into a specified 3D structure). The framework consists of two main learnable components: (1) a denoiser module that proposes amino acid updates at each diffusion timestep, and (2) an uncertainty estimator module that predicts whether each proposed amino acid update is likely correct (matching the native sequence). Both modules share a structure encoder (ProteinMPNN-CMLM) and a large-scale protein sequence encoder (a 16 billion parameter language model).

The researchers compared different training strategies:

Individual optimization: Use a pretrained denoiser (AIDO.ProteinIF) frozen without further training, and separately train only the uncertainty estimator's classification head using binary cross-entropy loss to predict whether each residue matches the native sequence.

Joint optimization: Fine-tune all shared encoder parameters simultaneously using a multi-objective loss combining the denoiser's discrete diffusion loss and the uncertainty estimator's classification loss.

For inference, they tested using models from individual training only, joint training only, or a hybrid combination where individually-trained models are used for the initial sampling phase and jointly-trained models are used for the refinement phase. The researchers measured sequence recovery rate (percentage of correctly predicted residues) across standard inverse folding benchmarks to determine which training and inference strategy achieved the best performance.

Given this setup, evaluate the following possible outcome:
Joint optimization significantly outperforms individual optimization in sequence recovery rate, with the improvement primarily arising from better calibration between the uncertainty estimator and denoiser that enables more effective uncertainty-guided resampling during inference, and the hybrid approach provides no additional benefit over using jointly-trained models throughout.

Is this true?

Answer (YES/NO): NO